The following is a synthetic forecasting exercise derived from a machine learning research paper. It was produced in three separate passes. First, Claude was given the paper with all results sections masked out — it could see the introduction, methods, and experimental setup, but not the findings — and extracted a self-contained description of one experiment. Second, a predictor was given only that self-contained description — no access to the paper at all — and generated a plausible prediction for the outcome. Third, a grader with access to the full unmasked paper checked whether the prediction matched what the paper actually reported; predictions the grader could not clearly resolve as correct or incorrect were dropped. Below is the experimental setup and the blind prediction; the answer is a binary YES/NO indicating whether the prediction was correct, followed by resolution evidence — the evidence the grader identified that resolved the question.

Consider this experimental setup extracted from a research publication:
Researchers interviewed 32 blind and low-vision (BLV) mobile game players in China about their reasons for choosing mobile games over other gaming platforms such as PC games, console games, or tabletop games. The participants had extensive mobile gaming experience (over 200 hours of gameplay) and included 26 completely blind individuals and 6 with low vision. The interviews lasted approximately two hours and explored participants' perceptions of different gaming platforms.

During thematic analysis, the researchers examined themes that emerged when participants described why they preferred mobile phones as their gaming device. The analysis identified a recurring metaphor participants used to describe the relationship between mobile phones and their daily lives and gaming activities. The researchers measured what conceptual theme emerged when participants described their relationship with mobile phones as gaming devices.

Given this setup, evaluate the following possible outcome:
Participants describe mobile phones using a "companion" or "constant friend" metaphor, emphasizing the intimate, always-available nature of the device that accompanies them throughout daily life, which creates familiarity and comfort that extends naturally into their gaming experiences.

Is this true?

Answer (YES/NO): NO